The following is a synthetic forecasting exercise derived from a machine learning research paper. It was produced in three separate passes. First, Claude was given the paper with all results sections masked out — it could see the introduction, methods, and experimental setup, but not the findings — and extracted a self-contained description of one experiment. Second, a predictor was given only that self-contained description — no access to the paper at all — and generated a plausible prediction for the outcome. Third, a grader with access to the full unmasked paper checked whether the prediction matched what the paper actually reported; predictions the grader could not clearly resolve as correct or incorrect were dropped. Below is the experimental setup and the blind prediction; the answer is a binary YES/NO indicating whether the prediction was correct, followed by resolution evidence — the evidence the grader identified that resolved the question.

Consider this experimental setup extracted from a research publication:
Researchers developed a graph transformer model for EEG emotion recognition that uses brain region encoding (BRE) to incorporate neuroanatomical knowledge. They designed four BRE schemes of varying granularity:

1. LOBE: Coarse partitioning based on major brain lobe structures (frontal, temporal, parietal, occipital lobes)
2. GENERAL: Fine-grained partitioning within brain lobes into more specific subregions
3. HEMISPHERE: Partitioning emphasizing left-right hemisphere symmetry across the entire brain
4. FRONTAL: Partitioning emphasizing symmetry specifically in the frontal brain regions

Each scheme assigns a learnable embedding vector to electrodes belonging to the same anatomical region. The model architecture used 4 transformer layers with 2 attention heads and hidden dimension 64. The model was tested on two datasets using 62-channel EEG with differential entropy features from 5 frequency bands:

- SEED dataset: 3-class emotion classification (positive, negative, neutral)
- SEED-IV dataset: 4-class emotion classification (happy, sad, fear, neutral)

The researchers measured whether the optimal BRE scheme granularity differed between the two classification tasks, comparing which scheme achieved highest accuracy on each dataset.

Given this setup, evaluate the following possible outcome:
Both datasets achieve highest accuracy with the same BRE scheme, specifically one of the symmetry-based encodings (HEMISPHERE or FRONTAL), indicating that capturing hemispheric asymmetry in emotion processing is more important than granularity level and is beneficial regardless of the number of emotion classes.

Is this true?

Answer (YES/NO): NO